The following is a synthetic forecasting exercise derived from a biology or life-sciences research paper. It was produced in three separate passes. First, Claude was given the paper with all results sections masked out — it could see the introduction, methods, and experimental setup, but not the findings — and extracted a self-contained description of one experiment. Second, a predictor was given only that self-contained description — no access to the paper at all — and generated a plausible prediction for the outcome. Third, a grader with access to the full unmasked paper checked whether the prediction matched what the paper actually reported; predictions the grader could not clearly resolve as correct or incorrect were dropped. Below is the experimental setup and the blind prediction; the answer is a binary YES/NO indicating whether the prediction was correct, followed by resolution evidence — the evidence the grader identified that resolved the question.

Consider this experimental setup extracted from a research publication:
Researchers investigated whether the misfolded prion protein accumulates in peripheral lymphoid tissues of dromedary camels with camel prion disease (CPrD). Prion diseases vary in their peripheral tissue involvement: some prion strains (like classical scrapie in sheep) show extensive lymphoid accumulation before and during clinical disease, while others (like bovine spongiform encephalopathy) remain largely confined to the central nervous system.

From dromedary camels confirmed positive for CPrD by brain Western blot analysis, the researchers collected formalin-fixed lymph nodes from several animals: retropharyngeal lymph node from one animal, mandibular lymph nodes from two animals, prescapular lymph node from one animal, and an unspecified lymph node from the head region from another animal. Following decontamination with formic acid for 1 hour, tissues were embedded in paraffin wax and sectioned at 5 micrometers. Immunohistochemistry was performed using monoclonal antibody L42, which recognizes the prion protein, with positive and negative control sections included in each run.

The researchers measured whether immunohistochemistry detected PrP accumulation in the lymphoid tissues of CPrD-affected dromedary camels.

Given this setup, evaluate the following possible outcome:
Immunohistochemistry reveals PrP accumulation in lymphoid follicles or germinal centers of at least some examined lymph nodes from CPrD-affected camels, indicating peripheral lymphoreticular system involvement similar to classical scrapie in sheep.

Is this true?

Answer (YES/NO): YES